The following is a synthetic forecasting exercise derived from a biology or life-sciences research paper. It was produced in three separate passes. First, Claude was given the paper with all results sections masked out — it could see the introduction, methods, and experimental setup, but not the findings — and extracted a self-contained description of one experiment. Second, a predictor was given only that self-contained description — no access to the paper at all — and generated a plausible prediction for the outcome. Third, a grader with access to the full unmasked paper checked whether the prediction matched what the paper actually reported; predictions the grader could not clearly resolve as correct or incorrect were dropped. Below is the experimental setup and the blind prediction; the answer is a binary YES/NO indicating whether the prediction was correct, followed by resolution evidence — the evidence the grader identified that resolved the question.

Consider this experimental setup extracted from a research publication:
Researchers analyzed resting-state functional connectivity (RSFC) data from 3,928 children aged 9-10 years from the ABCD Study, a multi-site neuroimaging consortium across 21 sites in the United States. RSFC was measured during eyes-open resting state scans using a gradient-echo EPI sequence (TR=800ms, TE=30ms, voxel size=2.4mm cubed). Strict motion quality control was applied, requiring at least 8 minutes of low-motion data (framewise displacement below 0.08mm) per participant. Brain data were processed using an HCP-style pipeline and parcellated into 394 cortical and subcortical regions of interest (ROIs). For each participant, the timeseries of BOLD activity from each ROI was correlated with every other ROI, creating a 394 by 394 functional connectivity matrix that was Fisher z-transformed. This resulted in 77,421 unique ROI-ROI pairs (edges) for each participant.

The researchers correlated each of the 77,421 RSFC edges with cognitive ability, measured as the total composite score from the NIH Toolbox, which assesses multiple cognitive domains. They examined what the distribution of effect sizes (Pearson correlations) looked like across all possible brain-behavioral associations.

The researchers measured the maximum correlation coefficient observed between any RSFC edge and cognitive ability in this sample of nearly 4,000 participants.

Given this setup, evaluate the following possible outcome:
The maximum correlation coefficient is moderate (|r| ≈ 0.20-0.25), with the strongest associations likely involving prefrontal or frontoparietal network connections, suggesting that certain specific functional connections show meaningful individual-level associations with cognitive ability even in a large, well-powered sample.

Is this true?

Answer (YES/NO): NO